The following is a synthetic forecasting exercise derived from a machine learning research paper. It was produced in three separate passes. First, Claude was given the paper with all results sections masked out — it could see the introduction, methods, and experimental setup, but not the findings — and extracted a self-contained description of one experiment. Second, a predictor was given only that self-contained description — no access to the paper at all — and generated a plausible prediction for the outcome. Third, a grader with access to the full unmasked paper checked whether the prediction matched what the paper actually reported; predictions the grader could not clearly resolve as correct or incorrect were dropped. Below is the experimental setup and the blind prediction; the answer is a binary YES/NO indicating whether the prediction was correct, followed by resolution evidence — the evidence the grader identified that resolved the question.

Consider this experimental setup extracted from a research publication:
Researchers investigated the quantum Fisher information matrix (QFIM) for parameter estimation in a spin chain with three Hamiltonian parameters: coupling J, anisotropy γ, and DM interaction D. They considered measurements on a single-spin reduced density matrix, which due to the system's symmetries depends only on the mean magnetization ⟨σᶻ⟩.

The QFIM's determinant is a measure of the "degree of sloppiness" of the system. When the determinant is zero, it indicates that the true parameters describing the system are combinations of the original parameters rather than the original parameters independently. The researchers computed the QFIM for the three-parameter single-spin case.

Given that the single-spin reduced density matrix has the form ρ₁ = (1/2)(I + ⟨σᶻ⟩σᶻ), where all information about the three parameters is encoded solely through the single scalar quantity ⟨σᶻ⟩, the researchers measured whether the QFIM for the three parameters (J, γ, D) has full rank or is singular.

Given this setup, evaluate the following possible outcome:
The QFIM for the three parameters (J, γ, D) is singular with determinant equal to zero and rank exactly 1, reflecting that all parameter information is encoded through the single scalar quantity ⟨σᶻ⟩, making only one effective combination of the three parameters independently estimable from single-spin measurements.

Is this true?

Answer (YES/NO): YES